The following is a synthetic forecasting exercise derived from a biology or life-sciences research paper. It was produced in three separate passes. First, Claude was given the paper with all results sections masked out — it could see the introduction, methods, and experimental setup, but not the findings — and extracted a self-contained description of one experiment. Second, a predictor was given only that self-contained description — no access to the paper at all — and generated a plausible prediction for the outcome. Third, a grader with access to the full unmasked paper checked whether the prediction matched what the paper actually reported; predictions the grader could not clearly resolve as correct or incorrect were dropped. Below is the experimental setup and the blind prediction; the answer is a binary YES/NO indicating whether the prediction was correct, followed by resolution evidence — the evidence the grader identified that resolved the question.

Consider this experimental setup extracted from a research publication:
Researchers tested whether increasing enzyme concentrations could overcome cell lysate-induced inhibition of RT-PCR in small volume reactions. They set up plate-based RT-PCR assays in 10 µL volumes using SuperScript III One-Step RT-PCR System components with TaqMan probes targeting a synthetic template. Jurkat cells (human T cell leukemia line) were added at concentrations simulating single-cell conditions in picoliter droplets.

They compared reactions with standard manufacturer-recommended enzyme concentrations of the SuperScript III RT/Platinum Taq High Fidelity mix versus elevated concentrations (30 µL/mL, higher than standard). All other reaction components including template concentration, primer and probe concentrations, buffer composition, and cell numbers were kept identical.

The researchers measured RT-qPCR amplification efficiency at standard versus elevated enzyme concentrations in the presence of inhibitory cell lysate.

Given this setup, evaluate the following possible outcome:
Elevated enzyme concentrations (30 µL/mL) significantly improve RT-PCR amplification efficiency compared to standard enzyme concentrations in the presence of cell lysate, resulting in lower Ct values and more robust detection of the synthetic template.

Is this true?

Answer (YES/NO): YES